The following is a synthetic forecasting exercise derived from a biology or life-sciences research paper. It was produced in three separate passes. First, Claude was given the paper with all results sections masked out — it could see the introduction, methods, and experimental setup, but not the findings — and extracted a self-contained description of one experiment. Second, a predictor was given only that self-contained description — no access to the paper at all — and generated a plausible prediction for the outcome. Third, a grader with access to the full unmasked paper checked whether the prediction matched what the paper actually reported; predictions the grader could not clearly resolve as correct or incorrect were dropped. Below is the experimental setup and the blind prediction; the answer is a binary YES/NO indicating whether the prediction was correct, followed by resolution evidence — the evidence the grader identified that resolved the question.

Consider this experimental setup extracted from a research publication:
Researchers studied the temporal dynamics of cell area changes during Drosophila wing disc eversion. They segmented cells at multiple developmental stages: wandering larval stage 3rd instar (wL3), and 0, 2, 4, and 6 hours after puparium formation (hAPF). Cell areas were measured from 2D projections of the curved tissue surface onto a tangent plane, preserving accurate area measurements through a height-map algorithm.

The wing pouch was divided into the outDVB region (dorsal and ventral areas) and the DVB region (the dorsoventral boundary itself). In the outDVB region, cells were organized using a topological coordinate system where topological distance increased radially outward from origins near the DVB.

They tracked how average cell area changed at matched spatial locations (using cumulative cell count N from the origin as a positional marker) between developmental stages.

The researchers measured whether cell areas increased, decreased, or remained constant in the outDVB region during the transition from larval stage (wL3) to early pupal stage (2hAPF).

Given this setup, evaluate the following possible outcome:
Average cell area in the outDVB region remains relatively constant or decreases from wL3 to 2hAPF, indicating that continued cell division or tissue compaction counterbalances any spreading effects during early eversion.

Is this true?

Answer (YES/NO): NO